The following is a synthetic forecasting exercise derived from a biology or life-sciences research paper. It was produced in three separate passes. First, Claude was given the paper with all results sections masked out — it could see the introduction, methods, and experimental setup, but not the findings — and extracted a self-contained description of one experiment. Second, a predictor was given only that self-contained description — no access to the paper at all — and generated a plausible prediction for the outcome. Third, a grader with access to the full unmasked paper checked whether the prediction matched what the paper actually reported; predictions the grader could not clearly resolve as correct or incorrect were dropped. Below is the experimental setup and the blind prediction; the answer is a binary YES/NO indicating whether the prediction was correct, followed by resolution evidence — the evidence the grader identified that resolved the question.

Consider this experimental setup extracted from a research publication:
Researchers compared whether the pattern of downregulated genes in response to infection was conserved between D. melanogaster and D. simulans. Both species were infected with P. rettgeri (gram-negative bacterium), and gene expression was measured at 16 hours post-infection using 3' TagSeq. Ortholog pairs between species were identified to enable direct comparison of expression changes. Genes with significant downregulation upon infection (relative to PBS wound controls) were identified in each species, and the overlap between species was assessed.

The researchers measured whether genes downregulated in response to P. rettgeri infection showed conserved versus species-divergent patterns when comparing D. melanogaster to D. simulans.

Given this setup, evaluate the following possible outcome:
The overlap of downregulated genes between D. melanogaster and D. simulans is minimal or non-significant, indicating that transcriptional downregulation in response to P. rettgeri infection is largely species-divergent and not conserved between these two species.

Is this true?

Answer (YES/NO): YES